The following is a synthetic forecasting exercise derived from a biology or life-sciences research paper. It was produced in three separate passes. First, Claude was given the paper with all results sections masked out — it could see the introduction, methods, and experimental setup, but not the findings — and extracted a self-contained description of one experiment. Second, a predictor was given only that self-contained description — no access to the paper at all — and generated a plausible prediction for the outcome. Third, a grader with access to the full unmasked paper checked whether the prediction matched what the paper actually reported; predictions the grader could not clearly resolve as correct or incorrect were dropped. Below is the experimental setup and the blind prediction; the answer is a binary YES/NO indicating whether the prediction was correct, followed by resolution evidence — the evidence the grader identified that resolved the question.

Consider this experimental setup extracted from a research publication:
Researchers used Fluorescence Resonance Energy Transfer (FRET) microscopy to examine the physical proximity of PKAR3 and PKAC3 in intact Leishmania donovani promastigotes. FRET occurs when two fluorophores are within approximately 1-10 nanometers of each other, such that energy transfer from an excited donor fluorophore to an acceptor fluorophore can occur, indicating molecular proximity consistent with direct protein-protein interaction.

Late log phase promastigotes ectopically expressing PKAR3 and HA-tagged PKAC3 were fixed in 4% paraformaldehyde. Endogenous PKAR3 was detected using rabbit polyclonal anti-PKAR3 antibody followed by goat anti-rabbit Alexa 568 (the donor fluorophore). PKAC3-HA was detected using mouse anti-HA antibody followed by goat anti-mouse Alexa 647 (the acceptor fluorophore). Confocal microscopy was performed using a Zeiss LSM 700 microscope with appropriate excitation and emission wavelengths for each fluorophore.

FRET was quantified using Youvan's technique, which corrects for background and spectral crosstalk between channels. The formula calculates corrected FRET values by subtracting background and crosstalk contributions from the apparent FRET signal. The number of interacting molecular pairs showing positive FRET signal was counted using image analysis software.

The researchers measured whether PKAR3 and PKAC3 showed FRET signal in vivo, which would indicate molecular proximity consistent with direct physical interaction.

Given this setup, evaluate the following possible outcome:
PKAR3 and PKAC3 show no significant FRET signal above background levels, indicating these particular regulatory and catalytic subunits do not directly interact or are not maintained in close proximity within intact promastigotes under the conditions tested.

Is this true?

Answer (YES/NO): NO